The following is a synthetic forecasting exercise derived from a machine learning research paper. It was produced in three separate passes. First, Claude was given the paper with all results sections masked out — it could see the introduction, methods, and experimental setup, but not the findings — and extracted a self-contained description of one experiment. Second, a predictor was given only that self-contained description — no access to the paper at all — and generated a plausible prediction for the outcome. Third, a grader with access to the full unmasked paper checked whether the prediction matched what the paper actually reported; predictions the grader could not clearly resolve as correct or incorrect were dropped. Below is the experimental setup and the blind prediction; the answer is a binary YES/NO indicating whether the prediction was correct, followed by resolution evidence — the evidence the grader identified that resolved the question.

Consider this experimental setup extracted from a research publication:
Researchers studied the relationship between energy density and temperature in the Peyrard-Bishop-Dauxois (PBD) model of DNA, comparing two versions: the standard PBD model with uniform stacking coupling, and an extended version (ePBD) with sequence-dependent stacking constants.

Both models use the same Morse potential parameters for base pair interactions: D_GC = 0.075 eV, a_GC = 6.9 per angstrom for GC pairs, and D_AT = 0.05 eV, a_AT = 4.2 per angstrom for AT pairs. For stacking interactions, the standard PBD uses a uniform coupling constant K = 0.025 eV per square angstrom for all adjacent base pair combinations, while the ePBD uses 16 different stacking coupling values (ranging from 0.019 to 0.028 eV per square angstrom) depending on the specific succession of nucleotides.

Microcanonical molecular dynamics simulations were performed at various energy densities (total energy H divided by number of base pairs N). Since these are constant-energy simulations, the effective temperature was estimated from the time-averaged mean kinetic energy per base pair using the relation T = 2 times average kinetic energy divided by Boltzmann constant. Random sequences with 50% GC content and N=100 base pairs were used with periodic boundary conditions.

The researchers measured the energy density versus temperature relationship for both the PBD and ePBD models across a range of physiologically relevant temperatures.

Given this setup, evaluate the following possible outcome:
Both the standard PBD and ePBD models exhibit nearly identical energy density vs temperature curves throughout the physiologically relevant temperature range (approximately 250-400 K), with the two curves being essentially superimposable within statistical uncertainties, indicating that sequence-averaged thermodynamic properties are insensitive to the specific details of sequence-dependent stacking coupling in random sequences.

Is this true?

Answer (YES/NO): NO